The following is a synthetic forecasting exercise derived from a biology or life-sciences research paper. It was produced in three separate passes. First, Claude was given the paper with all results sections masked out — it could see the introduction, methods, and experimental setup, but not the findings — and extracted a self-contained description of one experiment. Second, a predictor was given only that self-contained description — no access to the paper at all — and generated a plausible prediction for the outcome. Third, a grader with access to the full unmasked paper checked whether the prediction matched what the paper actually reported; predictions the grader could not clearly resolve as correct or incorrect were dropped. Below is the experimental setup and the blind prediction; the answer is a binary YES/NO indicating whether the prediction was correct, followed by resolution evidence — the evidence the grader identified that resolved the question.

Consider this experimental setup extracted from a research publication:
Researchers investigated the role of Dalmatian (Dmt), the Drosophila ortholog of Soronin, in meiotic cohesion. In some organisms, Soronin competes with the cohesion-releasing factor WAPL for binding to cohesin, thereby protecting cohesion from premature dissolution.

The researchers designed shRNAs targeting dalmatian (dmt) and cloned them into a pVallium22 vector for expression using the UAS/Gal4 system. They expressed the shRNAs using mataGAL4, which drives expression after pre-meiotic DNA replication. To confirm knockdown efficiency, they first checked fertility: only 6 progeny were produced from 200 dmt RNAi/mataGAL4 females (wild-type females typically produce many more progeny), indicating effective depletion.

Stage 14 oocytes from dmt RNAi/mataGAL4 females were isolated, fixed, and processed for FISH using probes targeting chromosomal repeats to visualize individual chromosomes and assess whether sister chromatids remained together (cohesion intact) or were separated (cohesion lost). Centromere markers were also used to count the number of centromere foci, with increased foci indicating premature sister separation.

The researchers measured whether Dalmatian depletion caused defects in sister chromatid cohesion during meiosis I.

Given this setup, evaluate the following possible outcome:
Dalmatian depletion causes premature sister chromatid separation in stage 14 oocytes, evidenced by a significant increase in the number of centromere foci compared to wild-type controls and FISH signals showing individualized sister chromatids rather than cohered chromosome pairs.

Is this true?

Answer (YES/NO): NO